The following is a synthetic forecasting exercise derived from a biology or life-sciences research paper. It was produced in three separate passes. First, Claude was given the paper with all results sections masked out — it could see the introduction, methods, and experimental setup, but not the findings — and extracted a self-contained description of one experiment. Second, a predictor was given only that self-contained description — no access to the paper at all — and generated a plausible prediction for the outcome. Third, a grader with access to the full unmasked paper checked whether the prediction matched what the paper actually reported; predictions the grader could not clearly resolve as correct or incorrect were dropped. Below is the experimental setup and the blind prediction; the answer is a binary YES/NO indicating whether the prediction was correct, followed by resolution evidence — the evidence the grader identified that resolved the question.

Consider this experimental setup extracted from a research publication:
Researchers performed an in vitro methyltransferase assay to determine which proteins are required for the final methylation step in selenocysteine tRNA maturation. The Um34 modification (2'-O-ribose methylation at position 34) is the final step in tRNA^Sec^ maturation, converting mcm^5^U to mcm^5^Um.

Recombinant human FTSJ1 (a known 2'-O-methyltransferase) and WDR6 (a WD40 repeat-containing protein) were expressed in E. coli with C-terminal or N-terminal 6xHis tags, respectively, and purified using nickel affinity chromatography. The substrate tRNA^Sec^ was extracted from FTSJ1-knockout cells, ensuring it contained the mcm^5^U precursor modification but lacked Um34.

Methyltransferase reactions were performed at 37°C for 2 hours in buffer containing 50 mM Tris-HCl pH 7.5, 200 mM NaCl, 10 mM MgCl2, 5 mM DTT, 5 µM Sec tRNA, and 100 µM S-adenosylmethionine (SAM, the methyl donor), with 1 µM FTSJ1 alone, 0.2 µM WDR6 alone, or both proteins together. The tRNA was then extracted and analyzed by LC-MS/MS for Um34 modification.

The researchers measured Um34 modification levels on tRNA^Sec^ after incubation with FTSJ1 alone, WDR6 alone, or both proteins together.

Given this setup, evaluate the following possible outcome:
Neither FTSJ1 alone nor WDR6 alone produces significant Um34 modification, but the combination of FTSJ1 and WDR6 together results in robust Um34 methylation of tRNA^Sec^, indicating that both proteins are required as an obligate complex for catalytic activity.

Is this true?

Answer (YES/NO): YES